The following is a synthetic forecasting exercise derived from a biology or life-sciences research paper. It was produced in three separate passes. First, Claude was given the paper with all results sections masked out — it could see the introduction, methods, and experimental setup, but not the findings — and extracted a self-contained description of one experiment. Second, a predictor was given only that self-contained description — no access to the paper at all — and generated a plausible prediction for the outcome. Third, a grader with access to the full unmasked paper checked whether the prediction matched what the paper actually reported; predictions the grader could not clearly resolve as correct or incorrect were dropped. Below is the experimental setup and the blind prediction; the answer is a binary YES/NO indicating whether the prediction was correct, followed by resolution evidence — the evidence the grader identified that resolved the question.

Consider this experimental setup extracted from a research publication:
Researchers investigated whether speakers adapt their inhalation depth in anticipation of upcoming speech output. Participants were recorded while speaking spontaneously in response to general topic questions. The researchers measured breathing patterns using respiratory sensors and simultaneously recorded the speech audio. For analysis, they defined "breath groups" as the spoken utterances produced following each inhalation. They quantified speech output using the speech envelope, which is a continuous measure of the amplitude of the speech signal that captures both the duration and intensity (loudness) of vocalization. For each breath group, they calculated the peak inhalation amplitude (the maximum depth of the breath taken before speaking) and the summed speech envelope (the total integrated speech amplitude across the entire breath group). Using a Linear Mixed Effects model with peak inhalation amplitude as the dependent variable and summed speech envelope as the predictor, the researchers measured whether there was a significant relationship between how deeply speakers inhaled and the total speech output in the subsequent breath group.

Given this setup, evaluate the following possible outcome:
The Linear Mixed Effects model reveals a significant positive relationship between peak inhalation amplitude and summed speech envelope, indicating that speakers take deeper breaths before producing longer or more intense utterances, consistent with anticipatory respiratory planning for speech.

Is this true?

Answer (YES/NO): YES